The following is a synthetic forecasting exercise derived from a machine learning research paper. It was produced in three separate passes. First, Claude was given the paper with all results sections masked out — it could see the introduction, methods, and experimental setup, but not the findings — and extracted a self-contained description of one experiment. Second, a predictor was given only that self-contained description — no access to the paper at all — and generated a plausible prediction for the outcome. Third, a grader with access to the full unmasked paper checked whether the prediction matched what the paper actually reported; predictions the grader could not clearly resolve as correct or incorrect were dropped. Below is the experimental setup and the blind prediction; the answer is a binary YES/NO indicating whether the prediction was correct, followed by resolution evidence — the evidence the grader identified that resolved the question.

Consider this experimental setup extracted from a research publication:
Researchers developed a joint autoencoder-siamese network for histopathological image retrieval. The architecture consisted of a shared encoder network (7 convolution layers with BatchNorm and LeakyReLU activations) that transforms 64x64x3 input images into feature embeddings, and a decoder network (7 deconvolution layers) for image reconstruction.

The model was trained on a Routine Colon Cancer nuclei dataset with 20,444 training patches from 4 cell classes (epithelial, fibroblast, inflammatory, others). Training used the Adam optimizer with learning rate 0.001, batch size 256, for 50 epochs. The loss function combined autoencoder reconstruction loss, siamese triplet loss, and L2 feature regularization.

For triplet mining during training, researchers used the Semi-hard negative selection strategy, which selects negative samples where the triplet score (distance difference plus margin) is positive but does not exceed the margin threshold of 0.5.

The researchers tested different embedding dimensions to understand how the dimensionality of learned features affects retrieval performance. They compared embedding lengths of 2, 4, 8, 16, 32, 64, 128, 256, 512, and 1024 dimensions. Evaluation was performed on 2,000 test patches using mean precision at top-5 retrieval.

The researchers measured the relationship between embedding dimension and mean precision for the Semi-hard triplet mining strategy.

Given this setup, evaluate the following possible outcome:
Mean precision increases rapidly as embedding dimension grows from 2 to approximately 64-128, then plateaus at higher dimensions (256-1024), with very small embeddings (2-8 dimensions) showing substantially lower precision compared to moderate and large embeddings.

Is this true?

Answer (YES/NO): NO